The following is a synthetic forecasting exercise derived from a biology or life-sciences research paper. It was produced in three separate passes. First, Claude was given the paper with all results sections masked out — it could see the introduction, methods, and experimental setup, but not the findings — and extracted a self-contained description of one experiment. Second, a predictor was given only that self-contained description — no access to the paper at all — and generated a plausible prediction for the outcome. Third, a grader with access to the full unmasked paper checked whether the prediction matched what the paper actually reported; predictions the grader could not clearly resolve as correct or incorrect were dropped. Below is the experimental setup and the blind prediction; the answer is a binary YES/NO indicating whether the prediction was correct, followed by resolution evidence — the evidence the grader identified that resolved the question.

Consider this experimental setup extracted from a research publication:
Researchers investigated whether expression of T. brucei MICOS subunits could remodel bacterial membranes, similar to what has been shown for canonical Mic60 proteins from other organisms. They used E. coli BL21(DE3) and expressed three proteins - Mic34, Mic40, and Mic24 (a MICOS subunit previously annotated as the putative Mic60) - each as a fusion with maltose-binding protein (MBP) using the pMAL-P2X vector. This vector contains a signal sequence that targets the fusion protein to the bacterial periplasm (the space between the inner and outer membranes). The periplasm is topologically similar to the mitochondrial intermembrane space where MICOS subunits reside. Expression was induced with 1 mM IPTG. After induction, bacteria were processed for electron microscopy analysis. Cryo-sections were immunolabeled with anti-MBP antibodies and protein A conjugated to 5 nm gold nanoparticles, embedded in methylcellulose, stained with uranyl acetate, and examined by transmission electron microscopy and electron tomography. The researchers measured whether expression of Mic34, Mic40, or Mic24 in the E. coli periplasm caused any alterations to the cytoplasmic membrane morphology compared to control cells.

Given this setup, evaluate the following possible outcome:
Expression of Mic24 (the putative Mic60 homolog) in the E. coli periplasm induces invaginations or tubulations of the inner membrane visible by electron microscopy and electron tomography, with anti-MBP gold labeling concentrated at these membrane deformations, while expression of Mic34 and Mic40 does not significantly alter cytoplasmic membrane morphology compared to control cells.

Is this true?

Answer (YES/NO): NO